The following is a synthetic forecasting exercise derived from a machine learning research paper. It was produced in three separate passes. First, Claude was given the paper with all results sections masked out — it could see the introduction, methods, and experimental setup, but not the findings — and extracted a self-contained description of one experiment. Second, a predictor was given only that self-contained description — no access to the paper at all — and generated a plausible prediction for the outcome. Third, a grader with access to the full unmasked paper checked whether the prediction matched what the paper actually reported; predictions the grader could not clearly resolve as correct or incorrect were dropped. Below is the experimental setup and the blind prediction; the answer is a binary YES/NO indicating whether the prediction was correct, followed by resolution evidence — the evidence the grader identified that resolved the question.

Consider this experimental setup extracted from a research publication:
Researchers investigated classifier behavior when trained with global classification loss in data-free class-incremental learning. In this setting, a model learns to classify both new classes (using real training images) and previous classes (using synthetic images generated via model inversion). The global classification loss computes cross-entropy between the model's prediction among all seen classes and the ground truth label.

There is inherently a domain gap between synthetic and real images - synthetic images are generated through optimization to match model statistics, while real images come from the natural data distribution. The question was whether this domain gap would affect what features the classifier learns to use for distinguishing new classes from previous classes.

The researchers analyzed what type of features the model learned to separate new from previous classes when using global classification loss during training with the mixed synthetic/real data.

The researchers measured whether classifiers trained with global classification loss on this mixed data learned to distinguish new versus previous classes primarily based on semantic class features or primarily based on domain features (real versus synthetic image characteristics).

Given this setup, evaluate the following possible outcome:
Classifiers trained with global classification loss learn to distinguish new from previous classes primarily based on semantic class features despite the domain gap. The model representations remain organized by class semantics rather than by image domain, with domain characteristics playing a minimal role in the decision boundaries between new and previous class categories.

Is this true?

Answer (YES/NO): NO